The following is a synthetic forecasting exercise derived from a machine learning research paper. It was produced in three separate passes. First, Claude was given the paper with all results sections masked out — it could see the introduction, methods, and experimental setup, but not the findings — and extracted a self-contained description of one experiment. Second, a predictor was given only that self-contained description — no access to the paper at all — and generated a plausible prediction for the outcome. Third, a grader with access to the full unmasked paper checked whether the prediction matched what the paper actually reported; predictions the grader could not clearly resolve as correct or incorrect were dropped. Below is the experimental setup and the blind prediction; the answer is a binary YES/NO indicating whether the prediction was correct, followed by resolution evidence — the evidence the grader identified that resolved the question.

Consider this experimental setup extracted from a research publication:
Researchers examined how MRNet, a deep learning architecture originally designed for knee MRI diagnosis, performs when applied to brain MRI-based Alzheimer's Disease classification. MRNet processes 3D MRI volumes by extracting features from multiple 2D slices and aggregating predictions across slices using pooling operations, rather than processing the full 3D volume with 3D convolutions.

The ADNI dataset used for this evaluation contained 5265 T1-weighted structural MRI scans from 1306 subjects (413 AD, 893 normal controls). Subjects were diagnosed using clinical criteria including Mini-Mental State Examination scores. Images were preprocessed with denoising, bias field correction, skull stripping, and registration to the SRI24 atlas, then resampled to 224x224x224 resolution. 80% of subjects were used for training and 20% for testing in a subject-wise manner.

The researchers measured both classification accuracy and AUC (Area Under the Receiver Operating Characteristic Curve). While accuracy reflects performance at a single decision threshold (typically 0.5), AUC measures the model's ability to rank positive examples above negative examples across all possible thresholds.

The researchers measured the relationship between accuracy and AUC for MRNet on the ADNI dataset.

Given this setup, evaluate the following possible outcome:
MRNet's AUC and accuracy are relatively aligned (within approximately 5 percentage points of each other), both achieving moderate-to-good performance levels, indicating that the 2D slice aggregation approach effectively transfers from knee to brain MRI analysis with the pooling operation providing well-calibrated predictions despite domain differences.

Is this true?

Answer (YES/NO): NO